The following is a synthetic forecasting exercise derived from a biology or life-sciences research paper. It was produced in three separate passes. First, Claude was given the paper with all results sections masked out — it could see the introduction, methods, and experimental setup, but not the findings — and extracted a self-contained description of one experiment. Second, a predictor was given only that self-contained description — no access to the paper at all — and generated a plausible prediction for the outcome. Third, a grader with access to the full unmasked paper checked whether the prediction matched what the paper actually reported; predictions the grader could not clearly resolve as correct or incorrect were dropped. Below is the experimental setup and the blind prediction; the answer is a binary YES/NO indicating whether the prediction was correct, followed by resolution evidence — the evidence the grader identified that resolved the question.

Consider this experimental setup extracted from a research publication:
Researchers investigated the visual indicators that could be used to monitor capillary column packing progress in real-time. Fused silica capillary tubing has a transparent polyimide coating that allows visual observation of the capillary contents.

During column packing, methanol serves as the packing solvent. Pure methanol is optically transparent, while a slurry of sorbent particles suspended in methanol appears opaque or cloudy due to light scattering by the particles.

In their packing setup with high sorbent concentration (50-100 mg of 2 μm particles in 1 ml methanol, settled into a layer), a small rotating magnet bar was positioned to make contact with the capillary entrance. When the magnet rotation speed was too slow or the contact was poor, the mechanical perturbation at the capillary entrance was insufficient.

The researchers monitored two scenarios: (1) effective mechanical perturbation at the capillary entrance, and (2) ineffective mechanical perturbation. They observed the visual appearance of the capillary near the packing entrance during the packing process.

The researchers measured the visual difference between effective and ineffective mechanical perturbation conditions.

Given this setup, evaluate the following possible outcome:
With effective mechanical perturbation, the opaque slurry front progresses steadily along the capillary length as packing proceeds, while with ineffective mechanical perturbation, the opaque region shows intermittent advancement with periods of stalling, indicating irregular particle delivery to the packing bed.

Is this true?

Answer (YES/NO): NO